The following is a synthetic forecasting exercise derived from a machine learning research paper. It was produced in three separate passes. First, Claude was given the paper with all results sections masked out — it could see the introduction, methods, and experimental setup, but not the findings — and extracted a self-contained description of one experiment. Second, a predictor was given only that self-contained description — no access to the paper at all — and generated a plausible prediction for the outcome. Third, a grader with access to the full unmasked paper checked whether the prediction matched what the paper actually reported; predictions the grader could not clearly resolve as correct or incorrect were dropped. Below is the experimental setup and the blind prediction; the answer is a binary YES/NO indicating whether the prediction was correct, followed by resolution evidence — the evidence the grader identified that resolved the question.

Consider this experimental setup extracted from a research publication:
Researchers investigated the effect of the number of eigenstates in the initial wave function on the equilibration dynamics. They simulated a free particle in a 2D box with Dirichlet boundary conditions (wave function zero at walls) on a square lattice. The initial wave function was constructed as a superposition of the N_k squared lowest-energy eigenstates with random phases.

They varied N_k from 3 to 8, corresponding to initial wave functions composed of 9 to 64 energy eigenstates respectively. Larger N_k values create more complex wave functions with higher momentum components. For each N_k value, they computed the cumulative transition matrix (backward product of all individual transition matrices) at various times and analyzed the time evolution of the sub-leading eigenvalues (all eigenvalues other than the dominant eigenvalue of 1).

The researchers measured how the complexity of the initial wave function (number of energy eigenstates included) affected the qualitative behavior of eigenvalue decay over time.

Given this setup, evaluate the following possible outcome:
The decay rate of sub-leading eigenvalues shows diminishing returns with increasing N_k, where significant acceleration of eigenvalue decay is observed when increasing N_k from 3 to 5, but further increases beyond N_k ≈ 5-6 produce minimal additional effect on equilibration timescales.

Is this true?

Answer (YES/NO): NO